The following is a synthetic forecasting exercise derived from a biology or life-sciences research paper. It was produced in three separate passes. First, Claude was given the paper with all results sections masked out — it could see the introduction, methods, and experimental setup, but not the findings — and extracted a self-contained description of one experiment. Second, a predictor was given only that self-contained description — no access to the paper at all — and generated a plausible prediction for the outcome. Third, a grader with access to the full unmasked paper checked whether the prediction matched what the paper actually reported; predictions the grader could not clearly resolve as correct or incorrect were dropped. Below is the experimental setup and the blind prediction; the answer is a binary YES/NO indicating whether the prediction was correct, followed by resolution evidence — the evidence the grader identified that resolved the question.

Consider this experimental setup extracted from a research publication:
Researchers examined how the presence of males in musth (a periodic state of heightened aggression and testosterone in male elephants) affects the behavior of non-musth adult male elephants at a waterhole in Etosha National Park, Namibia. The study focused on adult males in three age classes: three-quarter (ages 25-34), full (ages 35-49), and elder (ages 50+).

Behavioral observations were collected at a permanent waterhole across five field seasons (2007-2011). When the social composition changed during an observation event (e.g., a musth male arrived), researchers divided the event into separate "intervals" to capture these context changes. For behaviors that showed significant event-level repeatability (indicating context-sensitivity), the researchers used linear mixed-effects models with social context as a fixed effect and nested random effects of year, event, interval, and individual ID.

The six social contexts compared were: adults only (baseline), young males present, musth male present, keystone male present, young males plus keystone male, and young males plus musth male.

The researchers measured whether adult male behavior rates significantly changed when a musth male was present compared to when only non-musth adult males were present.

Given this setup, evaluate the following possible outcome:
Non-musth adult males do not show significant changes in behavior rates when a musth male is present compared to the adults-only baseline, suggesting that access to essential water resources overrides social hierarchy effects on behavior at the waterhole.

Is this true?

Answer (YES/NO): YES